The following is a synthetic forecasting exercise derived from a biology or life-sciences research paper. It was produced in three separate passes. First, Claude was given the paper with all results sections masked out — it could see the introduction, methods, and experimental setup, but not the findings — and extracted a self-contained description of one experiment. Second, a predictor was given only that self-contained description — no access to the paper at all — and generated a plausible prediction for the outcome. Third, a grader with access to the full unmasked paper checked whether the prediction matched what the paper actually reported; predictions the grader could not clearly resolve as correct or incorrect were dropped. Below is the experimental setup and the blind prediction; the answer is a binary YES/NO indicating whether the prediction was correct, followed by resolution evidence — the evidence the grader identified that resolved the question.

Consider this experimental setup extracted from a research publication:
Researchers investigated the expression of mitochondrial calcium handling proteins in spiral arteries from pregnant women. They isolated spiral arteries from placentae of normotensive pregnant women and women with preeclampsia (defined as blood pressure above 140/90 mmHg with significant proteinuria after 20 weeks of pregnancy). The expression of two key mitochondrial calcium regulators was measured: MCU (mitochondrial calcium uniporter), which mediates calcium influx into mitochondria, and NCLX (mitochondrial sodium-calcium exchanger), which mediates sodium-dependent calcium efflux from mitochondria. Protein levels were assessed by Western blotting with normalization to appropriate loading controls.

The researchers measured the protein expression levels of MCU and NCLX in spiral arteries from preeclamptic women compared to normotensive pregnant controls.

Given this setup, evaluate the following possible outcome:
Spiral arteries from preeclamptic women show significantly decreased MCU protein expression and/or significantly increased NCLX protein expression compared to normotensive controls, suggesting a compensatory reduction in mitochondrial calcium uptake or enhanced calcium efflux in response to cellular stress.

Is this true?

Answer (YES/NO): YES